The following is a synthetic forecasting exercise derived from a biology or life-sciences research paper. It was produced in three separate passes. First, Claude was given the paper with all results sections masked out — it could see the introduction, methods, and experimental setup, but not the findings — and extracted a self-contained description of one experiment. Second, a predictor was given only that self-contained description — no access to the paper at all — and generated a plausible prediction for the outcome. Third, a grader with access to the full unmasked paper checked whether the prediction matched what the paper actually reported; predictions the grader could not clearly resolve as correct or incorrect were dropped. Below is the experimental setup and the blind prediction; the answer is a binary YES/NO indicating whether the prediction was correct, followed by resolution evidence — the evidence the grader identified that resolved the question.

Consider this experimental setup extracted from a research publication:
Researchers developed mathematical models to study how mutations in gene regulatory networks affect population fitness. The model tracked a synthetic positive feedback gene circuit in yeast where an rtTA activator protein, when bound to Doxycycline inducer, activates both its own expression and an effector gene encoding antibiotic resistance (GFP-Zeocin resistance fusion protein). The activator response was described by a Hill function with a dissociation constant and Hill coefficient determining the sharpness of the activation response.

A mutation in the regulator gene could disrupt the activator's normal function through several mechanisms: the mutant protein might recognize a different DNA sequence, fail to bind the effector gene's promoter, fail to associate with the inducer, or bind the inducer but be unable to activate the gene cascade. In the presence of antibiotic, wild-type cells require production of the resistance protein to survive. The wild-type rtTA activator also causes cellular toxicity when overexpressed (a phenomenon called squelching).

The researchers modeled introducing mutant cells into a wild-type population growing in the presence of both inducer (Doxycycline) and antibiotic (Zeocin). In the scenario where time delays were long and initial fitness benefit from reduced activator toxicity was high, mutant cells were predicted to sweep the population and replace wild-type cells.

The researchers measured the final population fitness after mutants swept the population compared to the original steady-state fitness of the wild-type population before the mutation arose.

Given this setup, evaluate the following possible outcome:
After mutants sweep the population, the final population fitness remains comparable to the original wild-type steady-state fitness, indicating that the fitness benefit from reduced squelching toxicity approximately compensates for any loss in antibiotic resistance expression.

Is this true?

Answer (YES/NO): NO